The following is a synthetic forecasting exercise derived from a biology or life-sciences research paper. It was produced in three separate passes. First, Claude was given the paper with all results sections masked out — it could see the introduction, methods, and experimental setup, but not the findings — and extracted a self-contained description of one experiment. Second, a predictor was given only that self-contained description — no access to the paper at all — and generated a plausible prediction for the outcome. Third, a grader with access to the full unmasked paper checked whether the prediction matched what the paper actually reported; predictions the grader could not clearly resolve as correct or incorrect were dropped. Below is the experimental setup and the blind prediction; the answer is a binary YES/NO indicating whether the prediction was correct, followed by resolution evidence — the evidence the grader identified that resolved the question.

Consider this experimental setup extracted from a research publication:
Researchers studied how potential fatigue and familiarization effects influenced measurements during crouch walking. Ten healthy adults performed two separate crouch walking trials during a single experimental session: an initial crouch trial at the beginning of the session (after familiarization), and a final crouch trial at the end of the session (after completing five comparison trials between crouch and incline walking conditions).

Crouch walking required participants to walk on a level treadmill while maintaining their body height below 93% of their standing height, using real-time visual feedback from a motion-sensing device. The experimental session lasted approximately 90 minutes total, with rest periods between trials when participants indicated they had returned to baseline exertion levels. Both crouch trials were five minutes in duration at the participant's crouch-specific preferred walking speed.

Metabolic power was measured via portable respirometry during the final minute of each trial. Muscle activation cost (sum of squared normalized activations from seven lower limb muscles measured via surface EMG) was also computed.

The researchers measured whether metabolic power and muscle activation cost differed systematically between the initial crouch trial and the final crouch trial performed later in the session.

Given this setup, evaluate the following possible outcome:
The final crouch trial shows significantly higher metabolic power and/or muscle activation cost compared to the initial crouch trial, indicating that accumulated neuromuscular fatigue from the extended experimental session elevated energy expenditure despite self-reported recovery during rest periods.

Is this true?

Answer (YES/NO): NO